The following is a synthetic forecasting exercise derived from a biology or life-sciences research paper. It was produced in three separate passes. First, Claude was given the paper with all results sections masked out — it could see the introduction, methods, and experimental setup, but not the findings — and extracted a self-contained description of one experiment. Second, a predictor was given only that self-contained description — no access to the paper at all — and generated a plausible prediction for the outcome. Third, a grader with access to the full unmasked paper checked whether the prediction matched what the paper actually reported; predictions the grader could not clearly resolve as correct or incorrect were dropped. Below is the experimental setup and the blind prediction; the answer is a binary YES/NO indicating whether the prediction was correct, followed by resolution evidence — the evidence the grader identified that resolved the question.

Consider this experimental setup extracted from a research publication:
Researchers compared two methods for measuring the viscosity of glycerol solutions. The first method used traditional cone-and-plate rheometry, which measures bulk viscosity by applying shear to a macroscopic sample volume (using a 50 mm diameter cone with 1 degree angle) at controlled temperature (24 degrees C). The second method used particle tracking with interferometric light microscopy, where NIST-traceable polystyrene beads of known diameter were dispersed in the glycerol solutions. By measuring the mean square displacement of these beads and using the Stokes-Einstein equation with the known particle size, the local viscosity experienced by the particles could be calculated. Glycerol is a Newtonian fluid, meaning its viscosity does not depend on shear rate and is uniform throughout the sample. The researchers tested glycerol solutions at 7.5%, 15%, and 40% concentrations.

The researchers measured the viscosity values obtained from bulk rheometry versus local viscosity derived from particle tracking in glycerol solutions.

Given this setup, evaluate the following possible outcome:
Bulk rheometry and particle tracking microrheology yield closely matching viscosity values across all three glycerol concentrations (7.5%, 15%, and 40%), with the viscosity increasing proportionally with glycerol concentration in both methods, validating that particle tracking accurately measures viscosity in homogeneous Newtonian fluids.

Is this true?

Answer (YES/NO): YES